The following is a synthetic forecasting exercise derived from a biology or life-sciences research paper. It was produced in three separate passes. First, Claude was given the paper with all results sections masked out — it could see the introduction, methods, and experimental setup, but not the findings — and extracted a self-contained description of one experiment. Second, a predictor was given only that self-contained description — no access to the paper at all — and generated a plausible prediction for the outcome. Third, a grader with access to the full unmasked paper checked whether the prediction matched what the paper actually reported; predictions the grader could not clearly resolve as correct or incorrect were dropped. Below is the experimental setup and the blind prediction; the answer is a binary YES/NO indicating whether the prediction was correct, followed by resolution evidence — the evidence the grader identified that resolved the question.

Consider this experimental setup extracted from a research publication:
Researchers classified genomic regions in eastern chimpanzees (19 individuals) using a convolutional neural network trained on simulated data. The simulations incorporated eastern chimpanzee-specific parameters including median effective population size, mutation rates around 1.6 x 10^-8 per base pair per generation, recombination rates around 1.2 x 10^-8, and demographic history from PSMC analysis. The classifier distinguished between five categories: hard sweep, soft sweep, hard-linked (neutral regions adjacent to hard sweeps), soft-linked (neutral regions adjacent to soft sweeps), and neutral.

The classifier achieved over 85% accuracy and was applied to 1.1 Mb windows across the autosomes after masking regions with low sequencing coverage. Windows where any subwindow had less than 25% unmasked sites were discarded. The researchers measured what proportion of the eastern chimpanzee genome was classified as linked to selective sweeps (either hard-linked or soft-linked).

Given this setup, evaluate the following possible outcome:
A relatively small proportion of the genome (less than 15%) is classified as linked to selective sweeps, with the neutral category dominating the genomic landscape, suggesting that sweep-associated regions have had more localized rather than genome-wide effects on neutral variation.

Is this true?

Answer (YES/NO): NO